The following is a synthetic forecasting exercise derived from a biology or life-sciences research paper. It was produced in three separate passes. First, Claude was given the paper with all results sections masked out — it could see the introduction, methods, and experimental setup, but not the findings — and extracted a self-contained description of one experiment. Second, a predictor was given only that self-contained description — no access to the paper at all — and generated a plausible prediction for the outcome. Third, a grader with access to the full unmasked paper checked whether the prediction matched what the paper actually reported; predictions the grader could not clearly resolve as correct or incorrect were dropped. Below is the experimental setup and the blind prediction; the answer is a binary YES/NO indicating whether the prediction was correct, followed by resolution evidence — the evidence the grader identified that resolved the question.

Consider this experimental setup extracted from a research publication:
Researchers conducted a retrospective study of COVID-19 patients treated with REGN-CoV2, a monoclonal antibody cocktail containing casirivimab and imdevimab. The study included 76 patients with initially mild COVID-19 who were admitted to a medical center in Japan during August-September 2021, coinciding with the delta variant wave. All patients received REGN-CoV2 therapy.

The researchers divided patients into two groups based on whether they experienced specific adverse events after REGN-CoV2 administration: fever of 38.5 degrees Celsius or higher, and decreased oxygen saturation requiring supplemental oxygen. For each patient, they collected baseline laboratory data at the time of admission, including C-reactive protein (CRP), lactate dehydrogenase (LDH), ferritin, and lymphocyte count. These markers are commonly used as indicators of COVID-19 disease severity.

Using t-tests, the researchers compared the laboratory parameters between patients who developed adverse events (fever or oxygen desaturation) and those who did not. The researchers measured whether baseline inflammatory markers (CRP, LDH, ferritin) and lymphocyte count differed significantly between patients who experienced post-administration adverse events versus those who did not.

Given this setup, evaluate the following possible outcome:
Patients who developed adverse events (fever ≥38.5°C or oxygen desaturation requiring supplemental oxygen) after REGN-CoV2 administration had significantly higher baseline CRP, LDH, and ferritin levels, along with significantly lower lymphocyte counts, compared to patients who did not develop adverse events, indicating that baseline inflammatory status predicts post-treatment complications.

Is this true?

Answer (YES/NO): NO